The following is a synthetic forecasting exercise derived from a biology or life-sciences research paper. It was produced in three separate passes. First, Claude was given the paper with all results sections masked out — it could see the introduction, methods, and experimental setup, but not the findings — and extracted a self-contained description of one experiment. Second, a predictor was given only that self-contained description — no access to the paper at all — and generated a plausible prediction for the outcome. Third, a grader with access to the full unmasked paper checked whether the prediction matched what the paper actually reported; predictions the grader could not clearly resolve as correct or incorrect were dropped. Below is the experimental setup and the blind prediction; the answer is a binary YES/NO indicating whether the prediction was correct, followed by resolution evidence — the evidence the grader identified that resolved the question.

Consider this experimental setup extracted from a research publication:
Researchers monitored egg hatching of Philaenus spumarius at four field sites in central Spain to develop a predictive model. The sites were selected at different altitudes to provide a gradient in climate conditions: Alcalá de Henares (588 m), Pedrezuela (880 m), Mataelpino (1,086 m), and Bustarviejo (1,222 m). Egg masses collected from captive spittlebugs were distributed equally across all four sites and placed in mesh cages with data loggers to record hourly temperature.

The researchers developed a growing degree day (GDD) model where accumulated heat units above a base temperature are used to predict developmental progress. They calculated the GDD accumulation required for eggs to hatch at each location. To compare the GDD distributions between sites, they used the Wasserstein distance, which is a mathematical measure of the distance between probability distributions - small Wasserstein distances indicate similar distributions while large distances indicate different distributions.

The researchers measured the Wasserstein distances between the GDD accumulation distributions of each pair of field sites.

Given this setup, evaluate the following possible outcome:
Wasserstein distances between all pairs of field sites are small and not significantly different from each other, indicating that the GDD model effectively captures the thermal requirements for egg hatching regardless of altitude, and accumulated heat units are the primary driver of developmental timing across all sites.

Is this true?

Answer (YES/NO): NO